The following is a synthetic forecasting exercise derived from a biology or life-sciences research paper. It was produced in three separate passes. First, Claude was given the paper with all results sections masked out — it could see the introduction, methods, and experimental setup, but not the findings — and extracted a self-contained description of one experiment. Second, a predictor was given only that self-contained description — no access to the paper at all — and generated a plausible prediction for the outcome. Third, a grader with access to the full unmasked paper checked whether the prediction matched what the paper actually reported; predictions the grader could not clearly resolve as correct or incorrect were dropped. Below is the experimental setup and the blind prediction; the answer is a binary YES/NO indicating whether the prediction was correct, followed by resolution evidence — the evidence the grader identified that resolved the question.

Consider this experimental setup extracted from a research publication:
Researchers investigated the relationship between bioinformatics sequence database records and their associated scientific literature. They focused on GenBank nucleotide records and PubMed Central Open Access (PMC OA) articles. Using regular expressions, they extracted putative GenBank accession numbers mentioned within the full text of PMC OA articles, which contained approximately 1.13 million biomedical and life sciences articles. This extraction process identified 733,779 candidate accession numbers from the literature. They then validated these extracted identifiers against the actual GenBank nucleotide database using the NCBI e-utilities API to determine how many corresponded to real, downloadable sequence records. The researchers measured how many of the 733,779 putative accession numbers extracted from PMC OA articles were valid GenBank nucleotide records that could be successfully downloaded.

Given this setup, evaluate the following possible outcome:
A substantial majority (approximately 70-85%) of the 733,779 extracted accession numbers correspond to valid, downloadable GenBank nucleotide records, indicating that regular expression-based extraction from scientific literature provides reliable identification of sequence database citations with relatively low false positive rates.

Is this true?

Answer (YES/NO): NO